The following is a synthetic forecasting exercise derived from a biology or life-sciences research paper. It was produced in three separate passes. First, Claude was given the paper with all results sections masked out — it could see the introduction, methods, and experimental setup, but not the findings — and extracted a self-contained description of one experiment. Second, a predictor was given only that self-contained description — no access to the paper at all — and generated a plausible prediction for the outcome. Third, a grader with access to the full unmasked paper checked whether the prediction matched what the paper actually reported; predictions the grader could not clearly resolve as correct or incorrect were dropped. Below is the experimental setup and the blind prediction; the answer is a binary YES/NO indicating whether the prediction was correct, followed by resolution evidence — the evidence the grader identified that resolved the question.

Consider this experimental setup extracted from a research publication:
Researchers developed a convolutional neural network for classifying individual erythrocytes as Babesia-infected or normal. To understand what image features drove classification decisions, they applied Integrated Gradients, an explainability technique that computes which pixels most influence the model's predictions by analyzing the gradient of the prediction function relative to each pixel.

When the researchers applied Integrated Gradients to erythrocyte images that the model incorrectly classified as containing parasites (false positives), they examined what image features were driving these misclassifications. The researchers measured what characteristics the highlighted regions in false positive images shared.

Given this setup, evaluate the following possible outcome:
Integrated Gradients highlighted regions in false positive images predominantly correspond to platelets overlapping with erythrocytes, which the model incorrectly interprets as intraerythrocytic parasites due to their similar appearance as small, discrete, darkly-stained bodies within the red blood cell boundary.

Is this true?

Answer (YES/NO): NO